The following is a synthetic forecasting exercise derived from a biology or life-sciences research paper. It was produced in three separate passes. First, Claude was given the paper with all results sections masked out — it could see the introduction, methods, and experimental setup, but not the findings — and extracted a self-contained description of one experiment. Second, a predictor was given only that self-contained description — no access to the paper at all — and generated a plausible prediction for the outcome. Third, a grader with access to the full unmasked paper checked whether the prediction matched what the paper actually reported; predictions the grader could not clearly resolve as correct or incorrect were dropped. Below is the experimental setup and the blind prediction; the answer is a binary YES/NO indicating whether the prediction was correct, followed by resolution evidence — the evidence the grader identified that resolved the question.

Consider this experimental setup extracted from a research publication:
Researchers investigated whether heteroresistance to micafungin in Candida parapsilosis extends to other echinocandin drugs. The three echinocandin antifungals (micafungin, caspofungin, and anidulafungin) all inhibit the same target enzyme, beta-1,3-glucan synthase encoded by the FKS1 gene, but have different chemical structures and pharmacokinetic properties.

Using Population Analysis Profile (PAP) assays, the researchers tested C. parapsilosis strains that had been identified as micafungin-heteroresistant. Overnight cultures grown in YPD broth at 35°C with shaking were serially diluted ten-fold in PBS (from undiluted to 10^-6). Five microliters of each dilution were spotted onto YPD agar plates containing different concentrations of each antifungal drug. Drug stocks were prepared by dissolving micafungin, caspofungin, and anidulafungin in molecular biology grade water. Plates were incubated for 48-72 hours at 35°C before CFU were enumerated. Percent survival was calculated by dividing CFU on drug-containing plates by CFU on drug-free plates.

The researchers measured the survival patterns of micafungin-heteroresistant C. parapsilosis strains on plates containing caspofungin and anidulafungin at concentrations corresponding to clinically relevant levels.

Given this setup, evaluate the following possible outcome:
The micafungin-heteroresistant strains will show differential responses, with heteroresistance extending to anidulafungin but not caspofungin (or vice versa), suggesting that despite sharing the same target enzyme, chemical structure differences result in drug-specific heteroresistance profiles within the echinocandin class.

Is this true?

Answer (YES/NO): NO